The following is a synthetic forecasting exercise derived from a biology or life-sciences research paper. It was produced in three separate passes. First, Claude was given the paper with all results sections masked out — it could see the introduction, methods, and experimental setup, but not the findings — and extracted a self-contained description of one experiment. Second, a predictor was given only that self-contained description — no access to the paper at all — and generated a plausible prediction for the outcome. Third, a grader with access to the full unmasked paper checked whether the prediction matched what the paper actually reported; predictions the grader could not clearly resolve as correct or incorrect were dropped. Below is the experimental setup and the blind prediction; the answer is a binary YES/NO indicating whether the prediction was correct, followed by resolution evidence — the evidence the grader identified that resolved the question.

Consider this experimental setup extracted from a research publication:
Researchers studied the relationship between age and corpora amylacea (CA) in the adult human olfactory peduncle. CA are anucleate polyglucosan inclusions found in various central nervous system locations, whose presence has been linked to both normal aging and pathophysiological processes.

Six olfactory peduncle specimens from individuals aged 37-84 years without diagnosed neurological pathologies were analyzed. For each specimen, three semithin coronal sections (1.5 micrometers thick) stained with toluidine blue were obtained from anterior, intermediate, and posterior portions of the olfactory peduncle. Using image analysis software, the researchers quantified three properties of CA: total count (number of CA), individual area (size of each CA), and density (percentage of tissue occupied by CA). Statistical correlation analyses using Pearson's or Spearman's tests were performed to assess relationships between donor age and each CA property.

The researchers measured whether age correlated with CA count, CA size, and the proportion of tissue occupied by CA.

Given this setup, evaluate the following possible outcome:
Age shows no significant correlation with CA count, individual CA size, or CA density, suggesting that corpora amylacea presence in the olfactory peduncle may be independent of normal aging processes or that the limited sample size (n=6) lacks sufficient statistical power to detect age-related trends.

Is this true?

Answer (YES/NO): NO